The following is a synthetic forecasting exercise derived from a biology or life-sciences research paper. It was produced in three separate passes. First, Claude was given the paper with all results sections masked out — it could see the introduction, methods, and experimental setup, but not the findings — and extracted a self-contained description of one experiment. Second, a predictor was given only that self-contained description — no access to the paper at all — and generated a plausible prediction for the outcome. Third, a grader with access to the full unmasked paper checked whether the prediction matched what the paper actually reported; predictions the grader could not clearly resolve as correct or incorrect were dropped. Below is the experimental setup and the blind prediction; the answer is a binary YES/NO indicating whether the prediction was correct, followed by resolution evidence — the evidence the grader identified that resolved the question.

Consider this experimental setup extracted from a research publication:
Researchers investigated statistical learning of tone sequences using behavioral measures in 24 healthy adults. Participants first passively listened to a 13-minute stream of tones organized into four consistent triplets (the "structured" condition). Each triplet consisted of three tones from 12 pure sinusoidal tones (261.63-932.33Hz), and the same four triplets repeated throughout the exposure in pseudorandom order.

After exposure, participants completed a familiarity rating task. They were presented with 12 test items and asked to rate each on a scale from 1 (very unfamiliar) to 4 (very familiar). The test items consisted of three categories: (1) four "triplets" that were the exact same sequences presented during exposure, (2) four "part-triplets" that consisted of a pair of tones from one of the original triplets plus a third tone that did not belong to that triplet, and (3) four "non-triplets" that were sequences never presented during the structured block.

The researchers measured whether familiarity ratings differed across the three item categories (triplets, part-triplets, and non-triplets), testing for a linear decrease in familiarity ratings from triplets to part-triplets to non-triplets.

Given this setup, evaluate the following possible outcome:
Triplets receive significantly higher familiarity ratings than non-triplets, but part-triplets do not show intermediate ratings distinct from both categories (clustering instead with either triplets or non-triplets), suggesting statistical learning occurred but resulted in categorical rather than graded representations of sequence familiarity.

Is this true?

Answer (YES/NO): NO